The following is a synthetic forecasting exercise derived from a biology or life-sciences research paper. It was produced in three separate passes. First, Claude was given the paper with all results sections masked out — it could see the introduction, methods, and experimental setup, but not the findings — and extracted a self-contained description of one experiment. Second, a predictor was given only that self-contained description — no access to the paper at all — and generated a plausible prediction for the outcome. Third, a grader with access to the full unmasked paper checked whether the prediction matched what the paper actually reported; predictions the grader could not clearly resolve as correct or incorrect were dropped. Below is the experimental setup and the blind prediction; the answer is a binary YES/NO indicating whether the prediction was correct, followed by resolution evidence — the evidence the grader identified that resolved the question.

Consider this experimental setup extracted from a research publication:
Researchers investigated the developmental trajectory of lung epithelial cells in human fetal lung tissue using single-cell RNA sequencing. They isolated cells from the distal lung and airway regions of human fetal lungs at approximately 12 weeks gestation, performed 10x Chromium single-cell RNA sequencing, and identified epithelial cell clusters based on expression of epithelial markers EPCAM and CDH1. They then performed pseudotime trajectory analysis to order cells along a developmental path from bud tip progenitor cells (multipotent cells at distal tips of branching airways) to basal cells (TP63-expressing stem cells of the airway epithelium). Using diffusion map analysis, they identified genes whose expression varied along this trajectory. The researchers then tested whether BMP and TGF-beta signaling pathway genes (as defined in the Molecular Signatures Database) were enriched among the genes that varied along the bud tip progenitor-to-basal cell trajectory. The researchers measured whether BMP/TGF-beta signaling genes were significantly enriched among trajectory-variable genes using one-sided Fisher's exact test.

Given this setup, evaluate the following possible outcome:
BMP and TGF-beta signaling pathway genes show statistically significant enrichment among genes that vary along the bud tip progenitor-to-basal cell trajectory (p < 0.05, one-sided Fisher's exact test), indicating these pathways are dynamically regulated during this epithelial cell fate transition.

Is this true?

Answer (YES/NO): YES